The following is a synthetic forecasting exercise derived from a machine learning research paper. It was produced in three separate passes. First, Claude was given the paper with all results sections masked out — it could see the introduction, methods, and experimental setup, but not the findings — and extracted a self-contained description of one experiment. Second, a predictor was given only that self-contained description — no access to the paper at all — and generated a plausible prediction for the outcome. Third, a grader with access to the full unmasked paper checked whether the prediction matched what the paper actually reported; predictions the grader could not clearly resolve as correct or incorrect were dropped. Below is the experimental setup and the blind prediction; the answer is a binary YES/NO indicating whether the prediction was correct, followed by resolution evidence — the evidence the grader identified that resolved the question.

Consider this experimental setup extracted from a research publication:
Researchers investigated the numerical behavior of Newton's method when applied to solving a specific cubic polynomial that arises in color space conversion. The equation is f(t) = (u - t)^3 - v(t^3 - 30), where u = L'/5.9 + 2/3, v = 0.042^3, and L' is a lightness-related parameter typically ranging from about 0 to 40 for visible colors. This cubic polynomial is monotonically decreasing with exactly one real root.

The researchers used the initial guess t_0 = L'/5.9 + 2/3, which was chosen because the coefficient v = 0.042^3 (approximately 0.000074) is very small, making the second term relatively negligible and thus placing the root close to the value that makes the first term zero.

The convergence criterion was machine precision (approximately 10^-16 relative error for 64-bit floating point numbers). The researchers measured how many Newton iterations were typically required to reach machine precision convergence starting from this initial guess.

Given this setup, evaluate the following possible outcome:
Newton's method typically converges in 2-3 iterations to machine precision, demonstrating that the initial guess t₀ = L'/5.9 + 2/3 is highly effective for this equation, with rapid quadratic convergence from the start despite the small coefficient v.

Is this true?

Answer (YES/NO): NO